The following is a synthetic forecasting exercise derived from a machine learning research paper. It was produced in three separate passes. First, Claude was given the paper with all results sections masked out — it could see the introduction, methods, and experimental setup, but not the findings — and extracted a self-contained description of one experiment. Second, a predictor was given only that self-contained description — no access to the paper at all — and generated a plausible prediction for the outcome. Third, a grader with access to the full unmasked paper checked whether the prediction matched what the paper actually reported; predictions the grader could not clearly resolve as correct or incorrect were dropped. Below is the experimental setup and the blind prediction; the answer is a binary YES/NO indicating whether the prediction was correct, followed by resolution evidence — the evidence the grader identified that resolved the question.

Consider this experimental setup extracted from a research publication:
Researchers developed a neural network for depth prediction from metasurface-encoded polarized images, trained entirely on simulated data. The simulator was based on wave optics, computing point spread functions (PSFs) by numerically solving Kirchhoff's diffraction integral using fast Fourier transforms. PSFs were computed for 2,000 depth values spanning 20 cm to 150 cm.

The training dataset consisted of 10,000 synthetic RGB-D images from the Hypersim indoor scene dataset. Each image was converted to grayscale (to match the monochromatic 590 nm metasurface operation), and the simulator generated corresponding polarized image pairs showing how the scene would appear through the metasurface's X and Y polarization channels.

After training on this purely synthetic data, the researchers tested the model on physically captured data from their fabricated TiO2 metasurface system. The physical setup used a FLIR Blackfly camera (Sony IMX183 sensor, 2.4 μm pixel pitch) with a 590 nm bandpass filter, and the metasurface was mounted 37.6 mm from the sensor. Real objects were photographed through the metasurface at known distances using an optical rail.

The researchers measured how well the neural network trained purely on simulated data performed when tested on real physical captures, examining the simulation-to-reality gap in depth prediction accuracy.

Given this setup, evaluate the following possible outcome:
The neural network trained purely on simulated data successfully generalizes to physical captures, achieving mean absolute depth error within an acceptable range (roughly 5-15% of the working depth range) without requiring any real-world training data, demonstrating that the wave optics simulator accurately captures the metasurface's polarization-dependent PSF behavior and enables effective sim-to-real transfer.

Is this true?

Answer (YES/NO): YES